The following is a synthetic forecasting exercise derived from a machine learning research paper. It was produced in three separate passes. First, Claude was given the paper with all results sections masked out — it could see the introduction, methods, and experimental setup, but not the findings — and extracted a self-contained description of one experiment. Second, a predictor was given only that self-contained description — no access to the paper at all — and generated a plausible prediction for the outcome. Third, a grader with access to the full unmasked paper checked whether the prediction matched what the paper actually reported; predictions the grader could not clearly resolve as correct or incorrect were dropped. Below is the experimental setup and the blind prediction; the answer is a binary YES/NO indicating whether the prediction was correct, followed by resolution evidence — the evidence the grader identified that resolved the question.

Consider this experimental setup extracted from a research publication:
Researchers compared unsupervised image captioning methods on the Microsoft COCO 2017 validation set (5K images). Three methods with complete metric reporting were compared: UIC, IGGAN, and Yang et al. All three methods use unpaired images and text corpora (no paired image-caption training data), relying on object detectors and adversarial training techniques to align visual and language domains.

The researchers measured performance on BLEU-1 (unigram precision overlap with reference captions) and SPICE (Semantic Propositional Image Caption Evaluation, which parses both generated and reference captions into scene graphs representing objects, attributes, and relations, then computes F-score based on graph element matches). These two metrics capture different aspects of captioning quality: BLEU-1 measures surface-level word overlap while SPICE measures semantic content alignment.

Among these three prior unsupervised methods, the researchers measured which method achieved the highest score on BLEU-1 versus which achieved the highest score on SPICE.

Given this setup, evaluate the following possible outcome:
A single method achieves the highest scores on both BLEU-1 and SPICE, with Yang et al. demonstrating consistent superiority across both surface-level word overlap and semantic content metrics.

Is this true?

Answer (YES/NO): YES